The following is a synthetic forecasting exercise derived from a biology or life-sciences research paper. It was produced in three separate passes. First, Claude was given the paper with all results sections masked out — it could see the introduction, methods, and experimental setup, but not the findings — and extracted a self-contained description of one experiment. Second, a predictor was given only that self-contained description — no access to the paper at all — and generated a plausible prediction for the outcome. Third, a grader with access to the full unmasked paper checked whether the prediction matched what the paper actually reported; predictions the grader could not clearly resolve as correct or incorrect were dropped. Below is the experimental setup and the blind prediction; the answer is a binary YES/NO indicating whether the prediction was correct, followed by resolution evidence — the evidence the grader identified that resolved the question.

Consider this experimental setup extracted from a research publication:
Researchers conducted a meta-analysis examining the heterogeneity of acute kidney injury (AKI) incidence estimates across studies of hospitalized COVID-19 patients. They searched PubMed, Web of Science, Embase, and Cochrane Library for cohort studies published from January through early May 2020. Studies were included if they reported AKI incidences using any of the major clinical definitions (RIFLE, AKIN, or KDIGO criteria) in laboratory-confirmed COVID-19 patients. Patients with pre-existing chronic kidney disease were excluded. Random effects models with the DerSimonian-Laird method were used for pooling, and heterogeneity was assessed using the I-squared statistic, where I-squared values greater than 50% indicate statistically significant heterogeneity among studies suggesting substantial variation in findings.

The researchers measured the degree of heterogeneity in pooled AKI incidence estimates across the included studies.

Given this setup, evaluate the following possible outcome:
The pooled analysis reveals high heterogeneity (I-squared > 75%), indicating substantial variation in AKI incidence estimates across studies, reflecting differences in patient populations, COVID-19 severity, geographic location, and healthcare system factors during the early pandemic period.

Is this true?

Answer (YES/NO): YES